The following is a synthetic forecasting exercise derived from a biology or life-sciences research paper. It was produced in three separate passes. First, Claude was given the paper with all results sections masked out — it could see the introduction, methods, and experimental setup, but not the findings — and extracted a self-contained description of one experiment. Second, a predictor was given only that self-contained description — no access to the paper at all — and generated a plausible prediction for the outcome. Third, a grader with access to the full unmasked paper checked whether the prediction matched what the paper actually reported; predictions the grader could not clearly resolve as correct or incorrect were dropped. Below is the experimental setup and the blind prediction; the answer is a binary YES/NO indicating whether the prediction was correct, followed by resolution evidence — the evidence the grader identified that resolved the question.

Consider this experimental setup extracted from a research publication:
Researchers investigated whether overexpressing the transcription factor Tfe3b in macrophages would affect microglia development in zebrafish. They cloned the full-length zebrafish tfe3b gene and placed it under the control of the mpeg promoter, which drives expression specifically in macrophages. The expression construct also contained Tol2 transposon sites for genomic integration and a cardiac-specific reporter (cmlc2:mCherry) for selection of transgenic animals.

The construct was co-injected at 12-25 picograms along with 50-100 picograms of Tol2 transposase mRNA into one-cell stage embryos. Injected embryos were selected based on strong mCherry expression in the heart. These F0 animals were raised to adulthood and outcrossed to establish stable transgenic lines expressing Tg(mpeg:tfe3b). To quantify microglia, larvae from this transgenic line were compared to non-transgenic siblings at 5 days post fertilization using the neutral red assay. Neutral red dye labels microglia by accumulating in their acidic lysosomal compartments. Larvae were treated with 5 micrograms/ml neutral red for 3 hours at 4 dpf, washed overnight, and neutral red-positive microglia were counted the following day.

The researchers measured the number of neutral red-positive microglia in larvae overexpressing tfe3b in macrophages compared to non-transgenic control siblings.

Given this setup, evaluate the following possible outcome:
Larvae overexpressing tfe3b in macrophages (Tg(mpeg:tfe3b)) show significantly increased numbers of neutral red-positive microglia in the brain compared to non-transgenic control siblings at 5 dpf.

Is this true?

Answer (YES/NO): NO